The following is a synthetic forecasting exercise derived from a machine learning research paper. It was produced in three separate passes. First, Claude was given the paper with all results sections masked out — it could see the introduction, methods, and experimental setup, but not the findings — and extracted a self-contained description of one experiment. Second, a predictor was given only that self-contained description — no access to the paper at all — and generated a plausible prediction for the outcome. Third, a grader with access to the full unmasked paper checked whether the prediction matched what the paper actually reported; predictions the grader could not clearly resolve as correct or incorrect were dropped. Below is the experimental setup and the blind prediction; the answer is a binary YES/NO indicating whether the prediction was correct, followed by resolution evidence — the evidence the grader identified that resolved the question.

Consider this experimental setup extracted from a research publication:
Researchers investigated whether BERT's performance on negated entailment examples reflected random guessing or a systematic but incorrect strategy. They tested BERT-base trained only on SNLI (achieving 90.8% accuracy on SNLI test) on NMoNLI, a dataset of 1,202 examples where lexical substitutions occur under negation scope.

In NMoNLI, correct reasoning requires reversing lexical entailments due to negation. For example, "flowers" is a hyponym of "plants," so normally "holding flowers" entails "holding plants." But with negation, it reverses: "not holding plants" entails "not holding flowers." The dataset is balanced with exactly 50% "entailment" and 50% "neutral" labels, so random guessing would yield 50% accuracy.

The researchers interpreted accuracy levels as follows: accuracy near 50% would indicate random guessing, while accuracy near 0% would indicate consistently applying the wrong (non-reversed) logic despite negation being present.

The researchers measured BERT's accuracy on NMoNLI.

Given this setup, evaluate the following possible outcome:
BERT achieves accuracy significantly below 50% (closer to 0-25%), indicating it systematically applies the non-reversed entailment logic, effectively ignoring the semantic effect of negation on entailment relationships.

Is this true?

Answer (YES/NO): YES